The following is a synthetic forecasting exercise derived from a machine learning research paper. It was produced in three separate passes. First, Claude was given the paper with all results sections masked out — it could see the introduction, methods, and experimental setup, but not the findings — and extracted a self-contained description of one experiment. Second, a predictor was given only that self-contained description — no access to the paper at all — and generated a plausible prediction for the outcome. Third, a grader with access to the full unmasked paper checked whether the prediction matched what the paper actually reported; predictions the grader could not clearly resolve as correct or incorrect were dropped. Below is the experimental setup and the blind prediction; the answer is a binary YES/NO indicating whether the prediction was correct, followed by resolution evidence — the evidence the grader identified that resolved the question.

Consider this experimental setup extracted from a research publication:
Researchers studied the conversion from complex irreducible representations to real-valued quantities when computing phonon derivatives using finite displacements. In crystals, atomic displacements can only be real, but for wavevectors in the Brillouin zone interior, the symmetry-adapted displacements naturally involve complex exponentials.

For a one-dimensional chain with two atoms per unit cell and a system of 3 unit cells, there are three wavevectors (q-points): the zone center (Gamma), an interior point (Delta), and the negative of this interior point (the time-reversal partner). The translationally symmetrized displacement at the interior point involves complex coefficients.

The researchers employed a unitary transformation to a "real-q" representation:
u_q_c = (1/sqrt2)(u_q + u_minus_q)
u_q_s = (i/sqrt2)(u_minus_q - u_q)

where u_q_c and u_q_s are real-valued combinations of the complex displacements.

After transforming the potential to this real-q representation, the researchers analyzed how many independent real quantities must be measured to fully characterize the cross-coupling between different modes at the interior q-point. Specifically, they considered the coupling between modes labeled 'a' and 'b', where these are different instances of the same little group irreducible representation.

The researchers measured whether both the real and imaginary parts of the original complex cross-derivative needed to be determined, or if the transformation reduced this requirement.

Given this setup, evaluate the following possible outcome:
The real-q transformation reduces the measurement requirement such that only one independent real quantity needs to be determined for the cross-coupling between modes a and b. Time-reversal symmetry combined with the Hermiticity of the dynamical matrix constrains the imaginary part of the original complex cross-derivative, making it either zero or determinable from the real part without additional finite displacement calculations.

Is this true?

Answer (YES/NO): NO